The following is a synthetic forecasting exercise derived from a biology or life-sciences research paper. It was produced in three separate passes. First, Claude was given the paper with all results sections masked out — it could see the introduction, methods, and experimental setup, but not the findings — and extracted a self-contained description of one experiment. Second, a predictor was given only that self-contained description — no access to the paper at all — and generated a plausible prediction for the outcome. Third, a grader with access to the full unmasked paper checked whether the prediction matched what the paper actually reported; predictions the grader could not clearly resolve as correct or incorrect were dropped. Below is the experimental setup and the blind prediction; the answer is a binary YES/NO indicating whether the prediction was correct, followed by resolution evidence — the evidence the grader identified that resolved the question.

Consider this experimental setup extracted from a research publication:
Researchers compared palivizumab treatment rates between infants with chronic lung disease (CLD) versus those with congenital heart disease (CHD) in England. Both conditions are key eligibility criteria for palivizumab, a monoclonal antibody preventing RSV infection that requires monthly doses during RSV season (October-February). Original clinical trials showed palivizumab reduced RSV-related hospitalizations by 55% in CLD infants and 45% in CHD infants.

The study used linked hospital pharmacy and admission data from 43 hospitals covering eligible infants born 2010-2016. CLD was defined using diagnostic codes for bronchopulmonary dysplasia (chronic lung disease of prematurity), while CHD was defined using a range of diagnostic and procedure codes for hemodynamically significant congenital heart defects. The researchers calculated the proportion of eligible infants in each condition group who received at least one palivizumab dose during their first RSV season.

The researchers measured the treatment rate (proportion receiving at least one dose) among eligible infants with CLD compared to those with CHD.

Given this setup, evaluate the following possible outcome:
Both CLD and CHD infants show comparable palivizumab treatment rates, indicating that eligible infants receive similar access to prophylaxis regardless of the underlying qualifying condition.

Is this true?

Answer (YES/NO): NO